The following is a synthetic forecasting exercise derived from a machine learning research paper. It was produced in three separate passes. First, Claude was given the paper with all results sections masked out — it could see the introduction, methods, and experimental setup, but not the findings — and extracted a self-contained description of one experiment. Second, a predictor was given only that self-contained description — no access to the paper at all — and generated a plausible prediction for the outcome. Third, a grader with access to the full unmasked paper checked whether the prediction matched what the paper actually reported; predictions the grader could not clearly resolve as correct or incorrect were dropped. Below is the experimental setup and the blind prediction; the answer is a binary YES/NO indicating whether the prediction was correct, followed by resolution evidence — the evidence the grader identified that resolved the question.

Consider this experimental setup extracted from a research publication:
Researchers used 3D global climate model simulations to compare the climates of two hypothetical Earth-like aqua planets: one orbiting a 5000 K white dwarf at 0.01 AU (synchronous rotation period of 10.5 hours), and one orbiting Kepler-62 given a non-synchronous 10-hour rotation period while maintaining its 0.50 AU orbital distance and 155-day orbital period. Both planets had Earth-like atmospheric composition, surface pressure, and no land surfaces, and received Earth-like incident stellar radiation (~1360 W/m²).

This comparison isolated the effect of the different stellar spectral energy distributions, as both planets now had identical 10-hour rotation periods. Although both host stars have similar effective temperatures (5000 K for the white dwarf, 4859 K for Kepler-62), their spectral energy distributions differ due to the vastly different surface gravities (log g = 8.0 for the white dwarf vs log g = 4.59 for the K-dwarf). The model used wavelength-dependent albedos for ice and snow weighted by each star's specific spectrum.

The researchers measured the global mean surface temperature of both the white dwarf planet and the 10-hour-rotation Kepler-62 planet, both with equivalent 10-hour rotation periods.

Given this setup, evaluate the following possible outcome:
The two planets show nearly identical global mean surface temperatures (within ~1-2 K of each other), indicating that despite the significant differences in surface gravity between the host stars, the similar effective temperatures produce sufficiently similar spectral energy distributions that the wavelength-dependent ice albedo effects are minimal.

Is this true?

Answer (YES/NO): NO